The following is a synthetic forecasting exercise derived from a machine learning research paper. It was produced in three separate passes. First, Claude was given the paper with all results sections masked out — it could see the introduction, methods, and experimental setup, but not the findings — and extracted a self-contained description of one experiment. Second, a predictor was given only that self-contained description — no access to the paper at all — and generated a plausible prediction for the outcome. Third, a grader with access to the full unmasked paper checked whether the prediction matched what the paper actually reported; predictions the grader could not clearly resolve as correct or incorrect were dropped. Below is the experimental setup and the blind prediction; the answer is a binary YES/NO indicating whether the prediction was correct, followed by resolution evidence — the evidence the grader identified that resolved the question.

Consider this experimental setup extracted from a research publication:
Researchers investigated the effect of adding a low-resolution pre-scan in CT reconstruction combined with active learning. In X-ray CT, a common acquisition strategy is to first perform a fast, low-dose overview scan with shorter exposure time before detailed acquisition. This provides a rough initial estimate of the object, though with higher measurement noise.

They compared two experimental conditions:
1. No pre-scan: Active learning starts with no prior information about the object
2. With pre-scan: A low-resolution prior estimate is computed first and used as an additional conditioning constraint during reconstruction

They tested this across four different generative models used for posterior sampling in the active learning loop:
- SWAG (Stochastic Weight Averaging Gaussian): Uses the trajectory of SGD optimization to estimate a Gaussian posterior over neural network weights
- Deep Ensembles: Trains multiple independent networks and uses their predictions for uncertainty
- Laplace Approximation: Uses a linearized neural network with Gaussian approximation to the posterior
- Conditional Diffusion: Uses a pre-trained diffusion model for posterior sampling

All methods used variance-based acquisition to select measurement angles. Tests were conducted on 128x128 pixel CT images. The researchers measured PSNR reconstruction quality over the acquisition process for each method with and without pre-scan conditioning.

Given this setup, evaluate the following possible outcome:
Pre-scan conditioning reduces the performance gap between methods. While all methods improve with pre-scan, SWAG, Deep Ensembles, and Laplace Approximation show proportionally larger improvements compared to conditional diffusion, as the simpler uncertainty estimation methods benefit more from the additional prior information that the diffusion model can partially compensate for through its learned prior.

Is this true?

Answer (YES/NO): NO